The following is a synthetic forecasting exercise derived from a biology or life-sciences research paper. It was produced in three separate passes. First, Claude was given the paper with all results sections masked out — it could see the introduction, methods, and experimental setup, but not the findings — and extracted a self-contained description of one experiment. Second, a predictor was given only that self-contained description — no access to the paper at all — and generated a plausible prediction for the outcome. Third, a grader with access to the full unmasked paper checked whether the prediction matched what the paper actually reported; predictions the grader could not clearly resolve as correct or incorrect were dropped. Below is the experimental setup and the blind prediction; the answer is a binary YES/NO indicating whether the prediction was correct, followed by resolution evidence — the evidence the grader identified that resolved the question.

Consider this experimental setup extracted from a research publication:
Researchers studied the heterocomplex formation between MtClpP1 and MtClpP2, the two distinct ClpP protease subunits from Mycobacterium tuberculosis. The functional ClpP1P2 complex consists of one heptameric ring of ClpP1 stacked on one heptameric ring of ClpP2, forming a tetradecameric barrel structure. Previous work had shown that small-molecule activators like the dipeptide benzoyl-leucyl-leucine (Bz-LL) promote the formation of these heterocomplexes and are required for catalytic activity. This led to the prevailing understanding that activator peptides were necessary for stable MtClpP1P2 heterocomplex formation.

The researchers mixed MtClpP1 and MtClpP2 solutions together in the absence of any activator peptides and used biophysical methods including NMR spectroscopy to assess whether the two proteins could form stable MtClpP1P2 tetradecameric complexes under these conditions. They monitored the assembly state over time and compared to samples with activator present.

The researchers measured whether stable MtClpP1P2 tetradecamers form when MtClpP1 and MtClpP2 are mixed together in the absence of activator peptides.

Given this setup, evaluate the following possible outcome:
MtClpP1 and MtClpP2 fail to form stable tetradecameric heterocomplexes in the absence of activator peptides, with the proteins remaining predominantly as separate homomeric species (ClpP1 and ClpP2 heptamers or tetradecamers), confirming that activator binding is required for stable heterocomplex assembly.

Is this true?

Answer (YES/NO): NO